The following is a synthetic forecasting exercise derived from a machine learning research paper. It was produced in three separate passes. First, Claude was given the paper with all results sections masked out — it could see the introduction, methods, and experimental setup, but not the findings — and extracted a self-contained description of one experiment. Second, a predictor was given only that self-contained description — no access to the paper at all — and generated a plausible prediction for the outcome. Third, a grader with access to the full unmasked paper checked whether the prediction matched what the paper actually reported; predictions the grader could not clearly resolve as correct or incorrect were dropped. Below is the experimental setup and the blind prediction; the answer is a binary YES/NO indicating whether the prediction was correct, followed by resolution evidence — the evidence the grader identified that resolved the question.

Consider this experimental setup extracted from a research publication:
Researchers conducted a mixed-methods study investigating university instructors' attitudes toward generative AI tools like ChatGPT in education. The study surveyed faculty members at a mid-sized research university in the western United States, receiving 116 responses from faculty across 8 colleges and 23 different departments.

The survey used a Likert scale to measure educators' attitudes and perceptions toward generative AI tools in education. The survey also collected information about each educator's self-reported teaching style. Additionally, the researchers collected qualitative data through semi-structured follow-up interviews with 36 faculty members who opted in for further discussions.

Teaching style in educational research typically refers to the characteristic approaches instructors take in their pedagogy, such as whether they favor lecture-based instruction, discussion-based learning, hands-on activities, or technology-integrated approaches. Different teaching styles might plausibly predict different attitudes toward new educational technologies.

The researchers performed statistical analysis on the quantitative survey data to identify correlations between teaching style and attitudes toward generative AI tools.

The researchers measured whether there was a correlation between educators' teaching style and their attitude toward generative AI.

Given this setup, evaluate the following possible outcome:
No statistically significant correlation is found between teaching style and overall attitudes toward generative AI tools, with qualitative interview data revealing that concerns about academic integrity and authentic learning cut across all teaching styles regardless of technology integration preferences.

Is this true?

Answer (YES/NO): NO